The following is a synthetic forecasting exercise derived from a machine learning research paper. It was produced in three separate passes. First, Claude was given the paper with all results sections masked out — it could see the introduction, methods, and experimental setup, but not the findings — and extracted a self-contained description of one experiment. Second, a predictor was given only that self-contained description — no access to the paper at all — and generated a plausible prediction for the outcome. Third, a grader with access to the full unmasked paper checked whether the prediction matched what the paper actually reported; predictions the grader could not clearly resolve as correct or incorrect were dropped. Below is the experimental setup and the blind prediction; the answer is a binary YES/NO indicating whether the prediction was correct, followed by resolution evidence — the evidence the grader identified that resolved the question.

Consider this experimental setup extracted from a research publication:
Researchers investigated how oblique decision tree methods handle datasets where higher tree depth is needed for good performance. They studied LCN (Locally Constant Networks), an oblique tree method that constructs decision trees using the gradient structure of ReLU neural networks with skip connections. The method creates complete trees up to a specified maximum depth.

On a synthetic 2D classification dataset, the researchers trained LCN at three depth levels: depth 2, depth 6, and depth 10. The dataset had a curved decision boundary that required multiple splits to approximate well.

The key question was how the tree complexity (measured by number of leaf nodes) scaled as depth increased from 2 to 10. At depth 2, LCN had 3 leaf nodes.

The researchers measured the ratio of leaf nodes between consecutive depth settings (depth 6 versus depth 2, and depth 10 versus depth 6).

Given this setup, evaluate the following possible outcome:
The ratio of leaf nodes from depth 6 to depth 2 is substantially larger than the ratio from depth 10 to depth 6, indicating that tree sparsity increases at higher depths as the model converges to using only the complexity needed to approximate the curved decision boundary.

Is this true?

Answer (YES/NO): NO